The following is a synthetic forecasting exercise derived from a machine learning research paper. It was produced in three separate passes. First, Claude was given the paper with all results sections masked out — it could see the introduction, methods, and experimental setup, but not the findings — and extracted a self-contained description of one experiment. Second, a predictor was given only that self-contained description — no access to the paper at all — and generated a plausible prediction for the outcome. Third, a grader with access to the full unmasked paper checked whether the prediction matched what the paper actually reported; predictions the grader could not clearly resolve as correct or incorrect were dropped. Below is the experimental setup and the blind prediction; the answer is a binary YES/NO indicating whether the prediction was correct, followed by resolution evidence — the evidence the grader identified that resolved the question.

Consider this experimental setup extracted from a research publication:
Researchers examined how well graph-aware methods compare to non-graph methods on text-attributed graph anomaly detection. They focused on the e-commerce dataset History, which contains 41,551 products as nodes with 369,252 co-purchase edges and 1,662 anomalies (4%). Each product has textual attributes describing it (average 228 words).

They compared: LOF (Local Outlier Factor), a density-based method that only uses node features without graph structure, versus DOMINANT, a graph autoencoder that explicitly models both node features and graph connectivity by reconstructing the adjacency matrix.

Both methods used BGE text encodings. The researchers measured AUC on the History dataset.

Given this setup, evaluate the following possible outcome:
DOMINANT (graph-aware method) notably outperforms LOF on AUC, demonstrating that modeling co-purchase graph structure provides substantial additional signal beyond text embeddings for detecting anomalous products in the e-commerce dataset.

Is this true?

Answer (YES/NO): YES